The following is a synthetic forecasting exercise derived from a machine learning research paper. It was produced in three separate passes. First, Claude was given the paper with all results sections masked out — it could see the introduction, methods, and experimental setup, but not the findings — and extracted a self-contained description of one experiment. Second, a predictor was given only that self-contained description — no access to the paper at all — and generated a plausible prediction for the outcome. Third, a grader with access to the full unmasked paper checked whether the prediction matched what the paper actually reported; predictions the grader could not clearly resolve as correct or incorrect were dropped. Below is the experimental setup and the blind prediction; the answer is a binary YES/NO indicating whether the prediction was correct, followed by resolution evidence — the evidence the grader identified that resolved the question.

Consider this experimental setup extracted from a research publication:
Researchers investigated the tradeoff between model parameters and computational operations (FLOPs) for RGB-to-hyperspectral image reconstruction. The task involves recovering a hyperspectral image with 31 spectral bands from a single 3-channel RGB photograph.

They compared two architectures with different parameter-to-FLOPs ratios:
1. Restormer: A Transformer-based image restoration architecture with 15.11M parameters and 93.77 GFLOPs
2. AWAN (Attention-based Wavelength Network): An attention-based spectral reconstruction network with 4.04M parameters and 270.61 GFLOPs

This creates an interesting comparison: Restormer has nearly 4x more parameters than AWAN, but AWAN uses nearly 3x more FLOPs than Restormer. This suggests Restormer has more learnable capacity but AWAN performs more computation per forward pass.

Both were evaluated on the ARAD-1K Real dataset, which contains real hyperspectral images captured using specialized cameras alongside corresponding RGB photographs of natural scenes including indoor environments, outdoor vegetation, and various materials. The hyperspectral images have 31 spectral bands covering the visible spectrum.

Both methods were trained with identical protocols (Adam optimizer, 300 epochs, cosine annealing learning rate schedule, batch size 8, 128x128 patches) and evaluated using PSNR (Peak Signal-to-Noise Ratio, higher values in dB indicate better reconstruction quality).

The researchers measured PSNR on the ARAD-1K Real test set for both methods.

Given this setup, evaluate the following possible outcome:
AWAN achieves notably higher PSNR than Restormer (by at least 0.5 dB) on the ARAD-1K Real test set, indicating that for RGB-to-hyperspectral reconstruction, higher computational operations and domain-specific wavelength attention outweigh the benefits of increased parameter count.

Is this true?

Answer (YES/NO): NO